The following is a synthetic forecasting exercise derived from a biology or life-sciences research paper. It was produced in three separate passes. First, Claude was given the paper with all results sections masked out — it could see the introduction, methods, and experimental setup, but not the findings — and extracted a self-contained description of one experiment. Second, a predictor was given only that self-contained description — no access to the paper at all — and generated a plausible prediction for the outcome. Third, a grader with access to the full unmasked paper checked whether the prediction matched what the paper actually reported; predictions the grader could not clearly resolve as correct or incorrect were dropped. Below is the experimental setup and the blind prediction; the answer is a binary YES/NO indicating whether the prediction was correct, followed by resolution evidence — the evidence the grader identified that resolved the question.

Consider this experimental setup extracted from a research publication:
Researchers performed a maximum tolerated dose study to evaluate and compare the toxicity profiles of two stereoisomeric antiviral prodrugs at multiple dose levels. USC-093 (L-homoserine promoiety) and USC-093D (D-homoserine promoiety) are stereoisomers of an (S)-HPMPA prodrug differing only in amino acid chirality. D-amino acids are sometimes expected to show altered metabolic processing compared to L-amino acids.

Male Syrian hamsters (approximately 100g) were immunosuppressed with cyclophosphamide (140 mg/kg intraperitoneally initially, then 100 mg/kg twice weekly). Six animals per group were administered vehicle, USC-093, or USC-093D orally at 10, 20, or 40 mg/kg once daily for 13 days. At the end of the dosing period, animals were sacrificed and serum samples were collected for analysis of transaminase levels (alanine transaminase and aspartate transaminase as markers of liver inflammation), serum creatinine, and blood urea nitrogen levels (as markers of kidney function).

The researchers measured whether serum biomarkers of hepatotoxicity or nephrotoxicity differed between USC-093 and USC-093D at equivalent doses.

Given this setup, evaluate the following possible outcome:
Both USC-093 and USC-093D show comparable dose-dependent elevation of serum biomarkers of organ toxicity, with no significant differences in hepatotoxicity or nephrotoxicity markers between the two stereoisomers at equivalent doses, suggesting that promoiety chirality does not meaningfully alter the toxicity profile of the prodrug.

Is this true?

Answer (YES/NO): NO